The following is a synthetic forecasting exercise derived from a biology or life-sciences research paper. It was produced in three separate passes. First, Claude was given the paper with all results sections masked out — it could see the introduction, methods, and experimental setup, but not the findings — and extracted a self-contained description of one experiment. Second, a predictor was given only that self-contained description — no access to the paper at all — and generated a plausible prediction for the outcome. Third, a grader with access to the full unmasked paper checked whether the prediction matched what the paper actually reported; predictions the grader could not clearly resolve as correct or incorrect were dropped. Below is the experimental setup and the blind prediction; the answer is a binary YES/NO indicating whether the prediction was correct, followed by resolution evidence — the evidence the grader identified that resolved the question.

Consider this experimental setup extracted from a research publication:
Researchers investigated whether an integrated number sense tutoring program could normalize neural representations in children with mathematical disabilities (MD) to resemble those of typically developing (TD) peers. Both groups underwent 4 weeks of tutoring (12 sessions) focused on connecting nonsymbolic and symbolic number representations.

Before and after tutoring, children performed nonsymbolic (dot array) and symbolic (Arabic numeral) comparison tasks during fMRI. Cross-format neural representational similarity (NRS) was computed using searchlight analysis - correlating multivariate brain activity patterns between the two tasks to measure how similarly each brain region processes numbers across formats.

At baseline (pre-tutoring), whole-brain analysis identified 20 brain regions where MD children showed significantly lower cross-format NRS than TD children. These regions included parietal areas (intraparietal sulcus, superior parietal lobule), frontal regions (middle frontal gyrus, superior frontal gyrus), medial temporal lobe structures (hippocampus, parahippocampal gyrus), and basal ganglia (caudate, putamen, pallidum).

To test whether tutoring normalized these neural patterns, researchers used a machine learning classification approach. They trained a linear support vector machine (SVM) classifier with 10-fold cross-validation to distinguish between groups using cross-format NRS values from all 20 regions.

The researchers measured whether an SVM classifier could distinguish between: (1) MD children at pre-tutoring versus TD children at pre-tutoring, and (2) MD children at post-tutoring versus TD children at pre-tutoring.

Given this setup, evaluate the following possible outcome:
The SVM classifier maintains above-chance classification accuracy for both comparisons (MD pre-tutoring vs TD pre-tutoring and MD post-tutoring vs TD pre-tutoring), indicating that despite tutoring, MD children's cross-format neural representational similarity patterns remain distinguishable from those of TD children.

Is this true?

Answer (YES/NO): NO